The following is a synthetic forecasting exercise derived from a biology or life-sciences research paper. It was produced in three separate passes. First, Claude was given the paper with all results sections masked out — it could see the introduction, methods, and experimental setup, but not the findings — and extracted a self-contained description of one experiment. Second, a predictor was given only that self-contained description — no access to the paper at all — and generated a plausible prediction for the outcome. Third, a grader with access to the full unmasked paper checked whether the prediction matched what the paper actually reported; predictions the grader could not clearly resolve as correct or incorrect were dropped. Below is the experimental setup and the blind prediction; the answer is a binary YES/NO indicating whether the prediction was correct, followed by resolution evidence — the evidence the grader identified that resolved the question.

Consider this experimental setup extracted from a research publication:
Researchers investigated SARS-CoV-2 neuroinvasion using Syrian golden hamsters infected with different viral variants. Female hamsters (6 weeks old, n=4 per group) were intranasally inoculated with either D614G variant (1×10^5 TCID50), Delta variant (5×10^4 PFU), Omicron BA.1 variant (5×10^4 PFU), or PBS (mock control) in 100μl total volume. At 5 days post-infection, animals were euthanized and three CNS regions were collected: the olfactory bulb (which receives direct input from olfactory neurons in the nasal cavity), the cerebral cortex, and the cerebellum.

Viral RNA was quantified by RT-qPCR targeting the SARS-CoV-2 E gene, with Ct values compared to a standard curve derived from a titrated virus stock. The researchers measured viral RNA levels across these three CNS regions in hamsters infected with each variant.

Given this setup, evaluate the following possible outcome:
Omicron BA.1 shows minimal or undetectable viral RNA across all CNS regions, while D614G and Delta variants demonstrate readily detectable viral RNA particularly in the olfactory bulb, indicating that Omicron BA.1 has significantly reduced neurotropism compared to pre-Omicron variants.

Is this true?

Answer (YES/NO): NO